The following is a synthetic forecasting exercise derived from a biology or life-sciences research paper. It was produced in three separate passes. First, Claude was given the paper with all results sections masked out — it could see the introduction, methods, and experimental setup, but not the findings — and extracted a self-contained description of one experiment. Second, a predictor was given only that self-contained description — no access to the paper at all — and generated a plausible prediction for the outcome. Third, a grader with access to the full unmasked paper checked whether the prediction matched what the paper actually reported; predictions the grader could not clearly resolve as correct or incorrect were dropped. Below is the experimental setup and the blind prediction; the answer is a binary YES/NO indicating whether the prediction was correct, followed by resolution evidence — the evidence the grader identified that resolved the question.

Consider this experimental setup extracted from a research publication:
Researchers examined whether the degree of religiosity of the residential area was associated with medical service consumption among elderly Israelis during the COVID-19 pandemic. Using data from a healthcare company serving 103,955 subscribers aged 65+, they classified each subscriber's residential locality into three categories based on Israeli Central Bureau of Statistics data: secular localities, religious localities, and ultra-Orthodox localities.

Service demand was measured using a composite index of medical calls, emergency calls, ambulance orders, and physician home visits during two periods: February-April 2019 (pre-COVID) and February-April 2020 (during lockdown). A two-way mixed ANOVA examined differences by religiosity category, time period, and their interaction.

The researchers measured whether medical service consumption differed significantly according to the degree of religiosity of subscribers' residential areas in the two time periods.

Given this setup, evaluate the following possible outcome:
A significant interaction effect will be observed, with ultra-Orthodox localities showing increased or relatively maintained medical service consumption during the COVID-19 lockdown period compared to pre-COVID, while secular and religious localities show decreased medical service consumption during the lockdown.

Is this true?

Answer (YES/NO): NO